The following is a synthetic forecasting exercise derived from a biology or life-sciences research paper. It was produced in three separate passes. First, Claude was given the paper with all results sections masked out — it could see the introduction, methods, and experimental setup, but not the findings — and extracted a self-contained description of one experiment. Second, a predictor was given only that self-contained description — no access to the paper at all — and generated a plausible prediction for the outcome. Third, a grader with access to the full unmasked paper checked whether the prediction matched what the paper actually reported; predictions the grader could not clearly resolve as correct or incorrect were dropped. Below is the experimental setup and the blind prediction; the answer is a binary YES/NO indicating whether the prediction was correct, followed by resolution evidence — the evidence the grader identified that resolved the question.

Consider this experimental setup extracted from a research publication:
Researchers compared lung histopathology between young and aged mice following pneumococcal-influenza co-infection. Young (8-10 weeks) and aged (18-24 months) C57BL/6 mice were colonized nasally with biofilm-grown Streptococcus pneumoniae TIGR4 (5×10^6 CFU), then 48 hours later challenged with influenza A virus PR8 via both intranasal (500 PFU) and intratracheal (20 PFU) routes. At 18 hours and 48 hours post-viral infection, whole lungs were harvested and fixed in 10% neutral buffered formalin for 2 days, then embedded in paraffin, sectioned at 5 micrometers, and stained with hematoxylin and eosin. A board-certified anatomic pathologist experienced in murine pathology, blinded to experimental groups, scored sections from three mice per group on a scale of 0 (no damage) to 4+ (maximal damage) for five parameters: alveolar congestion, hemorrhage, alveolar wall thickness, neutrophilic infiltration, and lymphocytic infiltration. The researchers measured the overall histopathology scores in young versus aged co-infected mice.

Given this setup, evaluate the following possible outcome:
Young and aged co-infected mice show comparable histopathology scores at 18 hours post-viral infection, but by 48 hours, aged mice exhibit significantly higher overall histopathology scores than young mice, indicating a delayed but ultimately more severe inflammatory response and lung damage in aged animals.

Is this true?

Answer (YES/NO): NO